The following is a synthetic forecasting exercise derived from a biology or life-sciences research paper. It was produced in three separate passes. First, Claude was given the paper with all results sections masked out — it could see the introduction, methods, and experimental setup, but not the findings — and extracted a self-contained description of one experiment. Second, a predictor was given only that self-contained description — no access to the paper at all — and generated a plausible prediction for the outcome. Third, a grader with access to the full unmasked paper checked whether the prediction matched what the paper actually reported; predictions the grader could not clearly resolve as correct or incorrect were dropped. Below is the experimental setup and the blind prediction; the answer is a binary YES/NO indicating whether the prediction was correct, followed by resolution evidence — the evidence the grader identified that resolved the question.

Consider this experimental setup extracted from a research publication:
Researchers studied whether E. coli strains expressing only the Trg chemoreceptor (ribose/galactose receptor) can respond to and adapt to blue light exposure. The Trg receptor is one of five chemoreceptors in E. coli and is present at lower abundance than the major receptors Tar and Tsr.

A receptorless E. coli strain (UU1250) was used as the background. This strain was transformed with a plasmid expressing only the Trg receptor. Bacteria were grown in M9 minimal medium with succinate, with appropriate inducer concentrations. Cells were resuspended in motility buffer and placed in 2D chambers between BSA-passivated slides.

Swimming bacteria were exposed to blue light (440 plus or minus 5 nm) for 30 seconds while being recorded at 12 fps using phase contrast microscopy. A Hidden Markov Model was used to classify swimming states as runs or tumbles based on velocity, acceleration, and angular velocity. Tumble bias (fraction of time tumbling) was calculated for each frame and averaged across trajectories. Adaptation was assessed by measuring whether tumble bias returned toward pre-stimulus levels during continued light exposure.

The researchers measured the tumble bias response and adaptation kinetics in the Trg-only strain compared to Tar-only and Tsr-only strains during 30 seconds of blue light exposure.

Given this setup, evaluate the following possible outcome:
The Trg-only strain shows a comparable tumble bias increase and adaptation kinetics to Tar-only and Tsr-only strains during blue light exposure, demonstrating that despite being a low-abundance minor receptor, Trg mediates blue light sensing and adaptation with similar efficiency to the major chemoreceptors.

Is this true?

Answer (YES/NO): NO